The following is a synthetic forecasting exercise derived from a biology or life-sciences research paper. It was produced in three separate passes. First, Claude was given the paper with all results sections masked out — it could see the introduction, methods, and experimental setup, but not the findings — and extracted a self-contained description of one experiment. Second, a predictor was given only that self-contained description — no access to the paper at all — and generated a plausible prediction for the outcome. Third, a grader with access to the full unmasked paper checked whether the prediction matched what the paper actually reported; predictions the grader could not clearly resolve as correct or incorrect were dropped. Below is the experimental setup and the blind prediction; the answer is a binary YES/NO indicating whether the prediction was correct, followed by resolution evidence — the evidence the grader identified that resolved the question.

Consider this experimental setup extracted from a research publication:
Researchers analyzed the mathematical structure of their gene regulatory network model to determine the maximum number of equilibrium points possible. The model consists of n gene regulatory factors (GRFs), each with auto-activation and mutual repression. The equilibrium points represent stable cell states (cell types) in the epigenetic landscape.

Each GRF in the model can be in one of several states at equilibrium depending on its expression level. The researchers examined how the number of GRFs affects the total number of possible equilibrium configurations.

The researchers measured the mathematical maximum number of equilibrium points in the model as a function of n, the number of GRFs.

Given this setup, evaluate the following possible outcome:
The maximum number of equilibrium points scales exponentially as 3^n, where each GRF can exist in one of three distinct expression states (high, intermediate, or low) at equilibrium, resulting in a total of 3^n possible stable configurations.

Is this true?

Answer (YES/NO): YES